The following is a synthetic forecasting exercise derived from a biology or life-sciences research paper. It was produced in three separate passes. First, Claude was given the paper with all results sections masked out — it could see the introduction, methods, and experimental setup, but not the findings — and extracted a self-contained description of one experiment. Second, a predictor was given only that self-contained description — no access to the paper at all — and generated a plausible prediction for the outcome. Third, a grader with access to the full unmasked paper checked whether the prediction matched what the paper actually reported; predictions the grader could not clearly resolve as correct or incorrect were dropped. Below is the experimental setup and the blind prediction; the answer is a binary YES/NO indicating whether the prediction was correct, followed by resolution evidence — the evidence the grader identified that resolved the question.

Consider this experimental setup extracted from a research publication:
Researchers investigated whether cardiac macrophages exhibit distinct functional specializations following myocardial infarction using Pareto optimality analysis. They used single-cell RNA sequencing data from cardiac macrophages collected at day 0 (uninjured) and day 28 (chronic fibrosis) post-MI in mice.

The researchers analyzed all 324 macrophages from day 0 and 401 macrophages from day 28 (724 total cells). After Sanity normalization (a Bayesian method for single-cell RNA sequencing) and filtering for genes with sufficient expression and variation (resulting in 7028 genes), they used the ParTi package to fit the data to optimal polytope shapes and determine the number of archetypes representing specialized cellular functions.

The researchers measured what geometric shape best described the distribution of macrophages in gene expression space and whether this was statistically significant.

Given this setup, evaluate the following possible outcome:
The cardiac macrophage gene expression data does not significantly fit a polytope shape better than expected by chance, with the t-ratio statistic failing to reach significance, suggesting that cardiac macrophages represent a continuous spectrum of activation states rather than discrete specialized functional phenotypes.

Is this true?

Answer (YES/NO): NO